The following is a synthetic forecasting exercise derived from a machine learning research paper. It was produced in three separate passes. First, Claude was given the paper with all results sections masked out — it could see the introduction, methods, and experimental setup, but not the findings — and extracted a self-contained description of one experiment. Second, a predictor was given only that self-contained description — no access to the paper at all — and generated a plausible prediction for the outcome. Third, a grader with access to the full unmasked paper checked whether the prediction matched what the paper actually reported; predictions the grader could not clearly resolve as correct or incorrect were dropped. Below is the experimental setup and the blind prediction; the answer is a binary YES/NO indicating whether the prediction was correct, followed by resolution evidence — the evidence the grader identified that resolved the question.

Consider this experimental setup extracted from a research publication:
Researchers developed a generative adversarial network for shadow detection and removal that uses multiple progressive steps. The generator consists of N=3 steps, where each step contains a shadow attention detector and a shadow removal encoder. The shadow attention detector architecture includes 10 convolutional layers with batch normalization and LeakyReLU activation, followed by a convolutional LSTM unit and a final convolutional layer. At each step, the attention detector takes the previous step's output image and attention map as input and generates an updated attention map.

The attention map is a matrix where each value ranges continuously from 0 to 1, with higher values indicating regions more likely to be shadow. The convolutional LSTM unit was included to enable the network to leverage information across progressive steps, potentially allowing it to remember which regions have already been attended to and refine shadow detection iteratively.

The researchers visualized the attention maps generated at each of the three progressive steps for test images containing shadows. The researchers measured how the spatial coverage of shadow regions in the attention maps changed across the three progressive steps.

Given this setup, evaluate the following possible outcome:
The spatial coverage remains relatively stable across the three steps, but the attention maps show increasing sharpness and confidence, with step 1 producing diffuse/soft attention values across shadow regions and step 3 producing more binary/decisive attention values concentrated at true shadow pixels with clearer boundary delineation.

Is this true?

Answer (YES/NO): NO